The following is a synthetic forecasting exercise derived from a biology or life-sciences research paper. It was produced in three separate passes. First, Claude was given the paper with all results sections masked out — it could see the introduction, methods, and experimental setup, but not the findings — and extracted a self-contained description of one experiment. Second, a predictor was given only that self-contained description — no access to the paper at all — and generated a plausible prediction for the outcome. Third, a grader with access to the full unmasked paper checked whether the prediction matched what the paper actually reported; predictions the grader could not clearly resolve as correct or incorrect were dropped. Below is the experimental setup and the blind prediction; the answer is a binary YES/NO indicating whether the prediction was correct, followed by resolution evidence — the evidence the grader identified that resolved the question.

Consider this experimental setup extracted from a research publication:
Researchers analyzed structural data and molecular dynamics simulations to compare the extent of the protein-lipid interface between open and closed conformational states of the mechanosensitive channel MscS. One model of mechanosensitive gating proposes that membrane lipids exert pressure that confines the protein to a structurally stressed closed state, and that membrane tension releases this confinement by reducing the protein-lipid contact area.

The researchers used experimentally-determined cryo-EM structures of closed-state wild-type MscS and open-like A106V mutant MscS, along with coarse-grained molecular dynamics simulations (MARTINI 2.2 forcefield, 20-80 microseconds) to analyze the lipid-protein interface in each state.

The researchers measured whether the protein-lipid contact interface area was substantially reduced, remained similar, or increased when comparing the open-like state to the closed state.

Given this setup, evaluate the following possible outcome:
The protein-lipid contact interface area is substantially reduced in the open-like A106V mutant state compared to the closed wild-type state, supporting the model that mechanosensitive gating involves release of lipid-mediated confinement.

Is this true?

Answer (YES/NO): NO